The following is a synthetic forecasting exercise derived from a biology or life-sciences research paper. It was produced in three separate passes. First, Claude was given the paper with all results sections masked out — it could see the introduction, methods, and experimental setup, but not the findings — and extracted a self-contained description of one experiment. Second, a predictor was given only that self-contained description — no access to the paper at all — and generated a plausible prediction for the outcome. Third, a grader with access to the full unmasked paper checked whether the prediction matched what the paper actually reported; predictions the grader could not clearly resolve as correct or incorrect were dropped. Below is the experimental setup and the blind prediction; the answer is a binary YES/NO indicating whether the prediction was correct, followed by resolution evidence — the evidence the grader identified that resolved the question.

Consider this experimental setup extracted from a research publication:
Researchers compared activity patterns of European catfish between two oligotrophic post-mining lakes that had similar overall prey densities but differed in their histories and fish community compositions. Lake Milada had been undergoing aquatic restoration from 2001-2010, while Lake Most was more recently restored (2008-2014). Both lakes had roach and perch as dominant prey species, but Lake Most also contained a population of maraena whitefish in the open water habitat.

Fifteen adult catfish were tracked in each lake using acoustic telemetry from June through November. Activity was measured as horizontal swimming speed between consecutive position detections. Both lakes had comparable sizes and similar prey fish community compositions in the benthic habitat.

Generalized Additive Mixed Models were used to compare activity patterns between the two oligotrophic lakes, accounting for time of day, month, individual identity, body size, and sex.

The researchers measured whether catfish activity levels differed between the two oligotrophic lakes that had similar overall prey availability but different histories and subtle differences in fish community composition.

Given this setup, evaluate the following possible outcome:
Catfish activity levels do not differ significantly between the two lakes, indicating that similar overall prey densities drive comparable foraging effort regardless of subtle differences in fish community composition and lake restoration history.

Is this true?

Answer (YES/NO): YES